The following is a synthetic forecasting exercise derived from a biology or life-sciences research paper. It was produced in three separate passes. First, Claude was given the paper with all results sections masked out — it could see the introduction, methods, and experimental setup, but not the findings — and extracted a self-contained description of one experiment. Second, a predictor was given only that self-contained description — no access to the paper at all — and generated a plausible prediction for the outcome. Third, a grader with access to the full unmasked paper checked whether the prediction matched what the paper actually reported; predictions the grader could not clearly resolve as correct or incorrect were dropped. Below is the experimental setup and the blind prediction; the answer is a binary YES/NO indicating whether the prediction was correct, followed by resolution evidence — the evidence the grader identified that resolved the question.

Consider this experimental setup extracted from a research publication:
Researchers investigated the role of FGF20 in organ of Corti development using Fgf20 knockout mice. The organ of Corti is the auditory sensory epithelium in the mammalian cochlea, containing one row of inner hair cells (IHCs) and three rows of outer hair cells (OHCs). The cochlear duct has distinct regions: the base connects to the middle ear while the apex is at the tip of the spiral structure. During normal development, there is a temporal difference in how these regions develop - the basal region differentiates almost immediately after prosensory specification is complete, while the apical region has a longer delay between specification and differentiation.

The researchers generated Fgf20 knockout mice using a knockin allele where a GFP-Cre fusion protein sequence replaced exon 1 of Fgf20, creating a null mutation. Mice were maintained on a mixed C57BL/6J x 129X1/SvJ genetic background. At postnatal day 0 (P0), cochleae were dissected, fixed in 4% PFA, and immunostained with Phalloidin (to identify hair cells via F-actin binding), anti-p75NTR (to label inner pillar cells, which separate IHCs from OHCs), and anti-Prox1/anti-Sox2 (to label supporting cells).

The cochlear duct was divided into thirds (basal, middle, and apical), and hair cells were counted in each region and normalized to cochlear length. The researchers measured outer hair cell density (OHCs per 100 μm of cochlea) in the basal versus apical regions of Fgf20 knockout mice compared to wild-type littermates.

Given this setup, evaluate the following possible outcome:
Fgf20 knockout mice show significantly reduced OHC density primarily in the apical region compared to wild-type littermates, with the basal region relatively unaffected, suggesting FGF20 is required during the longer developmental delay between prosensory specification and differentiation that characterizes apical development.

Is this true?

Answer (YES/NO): NO